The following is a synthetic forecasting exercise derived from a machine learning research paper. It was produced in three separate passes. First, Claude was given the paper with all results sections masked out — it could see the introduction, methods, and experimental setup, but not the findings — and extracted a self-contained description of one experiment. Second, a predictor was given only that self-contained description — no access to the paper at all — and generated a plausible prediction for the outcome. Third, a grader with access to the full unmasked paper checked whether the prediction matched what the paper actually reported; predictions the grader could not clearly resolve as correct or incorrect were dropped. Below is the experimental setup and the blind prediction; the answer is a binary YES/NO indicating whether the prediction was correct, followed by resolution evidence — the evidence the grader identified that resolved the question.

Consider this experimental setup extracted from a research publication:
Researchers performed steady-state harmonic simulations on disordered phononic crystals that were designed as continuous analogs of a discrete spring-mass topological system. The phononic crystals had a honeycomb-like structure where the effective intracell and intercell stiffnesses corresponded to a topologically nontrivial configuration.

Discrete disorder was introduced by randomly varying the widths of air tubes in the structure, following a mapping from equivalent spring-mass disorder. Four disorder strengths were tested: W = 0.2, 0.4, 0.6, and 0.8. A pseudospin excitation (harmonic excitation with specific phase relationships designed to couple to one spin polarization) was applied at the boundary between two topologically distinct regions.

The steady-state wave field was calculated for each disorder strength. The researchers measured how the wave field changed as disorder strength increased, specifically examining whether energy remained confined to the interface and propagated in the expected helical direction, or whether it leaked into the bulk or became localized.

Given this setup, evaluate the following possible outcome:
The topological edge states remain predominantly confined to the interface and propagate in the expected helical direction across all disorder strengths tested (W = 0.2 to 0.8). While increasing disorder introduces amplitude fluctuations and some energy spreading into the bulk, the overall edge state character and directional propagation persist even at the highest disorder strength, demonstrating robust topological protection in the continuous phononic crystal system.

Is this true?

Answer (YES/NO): NO